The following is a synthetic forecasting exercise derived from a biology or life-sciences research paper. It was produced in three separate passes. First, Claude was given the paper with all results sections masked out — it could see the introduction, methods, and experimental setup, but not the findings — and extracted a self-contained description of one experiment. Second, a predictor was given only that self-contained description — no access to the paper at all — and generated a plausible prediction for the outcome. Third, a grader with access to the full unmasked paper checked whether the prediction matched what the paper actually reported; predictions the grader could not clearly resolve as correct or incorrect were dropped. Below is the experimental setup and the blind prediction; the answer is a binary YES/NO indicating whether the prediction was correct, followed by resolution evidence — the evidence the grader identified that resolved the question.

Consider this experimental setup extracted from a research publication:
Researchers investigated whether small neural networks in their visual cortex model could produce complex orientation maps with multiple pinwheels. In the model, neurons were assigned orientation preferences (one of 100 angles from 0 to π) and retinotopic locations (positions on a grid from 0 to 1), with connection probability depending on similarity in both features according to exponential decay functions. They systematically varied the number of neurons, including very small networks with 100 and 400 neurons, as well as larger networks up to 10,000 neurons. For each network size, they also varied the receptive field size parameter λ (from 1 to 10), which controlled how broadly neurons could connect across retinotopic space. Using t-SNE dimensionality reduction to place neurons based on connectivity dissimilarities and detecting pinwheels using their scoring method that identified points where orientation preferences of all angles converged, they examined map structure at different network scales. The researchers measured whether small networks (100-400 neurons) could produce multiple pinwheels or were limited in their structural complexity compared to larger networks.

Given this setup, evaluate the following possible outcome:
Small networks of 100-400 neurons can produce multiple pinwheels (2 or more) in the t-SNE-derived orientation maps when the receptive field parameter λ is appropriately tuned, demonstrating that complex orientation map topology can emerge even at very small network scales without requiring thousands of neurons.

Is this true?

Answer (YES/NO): NO